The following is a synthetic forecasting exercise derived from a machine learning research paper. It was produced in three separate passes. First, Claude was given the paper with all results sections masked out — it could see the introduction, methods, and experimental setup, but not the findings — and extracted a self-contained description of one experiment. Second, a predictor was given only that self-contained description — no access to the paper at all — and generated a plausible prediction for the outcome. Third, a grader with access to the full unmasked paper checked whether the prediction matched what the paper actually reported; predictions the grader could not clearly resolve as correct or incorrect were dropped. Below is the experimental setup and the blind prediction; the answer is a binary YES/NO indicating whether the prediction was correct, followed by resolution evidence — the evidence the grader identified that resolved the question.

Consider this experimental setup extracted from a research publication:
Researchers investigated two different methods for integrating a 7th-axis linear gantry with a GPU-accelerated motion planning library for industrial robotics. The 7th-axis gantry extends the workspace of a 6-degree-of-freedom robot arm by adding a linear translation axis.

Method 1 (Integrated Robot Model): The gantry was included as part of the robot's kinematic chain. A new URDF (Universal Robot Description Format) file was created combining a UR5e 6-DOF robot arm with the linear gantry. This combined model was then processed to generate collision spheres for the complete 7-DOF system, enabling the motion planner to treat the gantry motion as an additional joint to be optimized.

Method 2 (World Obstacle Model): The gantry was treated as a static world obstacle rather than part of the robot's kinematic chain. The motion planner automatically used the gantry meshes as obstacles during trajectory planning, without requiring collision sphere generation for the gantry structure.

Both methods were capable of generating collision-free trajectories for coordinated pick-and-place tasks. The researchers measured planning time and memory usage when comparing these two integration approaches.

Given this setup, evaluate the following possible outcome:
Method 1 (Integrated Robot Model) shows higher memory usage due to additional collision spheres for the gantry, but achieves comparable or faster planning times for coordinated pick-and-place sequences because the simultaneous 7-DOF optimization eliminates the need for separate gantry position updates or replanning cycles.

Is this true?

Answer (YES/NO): YES